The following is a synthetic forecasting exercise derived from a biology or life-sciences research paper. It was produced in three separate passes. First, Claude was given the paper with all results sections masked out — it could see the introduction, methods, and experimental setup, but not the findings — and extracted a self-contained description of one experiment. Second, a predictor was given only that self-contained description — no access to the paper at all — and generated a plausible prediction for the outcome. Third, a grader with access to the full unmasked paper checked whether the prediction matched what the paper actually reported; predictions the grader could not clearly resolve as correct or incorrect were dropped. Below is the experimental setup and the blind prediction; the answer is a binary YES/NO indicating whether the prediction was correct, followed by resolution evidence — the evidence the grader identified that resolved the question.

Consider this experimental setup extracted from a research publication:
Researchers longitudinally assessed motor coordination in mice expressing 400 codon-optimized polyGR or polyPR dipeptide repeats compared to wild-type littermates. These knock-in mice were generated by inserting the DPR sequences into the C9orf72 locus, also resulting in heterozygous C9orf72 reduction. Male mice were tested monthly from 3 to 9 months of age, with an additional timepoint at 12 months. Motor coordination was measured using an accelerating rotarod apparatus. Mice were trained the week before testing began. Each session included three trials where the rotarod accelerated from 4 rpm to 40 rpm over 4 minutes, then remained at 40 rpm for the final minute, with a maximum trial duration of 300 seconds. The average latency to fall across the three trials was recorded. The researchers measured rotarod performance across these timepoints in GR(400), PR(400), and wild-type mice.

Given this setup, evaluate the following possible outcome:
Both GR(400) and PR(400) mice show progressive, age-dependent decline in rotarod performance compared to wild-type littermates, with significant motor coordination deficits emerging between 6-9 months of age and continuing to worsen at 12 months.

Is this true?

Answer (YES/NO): NO